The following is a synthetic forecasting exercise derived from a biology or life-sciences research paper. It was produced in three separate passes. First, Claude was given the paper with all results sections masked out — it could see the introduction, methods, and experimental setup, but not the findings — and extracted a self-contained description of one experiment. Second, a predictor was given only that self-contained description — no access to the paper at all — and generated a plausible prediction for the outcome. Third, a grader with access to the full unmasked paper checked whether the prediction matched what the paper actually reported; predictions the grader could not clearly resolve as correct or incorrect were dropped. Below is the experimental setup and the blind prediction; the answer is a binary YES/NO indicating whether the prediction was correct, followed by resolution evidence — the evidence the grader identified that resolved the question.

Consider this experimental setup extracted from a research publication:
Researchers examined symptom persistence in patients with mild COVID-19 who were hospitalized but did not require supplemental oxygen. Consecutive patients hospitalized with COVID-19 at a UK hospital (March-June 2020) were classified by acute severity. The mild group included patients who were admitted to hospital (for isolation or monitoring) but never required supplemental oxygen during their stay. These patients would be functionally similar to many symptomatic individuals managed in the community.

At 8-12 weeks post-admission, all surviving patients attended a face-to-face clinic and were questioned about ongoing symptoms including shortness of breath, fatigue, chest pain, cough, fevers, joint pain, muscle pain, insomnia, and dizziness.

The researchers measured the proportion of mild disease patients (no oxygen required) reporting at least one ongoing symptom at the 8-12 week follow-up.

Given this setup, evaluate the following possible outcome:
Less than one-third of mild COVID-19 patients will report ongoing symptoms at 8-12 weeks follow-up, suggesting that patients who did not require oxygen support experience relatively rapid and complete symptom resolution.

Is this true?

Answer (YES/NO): NO